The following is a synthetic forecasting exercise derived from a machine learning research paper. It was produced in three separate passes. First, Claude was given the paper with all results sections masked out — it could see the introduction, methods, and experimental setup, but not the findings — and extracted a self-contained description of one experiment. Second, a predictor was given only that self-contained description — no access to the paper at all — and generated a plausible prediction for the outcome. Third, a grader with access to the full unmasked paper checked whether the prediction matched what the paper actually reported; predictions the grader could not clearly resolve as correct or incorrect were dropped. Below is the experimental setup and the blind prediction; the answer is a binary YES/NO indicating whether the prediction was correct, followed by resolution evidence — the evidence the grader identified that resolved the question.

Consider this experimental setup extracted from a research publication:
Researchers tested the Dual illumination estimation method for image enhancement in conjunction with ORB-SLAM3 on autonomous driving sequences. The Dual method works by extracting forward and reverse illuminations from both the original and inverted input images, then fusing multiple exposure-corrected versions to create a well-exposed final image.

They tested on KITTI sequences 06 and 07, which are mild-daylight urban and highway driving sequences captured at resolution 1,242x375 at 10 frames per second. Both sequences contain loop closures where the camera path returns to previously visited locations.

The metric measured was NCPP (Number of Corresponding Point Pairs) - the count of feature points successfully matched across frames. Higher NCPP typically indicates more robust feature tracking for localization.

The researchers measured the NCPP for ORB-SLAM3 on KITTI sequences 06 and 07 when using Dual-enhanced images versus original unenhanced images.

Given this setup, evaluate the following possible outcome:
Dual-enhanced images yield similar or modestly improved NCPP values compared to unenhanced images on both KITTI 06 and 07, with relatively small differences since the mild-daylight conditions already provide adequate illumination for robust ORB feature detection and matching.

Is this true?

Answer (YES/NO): NO